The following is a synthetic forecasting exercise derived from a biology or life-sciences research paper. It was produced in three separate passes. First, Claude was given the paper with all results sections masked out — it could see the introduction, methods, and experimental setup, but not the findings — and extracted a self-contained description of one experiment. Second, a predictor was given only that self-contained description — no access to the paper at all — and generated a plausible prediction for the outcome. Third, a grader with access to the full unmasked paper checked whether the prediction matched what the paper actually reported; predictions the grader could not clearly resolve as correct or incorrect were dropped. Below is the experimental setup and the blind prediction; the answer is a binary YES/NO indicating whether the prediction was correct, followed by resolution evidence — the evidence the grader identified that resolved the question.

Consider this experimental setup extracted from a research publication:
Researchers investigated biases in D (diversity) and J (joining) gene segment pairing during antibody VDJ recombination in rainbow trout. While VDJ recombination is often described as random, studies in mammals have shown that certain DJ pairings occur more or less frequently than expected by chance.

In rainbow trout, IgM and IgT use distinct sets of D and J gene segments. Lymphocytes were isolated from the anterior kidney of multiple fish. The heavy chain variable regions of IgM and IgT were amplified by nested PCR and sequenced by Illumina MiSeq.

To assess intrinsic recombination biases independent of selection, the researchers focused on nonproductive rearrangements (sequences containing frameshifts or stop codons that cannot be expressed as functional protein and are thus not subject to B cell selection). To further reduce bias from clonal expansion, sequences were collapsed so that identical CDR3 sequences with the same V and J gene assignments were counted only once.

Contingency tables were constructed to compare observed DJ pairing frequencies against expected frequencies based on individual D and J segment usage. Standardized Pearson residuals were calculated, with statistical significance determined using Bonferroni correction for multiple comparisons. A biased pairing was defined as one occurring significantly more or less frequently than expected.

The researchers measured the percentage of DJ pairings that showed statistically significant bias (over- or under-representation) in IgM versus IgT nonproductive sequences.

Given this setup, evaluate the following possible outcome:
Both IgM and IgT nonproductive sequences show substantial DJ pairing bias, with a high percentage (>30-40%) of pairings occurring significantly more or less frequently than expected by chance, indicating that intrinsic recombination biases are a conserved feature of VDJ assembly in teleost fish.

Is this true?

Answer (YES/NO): NO